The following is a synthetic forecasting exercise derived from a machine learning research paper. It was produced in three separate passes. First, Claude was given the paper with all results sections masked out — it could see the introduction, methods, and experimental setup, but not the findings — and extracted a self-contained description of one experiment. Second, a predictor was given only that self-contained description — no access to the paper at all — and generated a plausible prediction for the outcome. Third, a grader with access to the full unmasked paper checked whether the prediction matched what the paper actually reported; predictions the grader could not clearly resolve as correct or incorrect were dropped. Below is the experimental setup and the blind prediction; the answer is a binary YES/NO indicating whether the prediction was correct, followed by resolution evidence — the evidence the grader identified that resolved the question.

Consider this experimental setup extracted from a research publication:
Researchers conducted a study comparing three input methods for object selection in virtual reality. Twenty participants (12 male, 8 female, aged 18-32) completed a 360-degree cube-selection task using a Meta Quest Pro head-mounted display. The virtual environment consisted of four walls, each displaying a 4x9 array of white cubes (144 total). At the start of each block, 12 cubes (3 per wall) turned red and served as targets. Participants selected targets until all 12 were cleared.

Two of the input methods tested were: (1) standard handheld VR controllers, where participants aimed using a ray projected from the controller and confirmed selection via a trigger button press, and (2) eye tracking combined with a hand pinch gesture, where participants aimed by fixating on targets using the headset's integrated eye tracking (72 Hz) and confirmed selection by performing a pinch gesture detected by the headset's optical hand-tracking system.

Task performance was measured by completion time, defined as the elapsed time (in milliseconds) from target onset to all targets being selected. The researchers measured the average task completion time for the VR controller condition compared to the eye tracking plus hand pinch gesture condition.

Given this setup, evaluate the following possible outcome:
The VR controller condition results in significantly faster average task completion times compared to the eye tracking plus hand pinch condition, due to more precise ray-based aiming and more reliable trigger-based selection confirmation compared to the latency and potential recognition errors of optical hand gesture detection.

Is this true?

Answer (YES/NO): YES